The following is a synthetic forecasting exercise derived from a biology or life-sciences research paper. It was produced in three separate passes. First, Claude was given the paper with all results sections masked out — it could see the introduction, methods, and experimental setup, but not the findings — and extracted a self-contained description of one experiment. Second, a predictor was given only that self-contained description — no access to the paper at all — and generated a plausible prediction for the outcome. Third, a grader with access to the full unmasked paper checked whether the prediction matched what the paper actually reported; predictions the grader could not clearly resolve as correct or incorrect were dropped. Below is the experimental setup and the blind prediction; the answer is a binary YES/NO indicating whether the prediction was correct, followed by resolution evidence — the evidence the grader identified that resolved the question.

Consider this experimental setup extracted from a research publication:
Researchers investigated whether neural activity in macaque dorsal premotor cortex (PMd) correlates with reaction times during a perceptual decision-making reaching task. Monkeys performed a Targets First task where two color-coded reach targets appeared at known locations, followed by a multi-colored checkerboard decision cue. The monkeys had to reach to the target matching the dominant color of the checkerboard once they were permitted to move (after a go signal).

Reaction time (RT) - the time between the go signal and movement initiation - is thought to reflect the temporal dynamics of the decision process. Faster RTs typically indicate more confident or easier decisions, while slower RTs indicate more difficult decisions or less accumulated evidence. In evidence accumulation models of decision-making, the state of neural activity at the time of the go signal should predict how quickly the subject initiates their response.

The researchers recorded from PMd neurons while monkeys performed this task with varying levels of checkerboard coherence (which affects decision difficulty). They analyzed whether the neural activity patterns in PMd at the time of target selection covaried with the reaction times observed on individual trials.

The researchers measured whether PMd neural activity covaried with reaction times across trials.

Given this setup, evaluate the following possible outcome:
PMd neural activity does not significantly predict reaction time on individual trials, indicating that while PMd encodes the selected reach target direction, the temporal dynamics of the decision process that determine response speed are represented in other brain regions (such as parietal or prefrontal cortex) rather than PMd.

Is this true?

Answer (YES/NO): NO